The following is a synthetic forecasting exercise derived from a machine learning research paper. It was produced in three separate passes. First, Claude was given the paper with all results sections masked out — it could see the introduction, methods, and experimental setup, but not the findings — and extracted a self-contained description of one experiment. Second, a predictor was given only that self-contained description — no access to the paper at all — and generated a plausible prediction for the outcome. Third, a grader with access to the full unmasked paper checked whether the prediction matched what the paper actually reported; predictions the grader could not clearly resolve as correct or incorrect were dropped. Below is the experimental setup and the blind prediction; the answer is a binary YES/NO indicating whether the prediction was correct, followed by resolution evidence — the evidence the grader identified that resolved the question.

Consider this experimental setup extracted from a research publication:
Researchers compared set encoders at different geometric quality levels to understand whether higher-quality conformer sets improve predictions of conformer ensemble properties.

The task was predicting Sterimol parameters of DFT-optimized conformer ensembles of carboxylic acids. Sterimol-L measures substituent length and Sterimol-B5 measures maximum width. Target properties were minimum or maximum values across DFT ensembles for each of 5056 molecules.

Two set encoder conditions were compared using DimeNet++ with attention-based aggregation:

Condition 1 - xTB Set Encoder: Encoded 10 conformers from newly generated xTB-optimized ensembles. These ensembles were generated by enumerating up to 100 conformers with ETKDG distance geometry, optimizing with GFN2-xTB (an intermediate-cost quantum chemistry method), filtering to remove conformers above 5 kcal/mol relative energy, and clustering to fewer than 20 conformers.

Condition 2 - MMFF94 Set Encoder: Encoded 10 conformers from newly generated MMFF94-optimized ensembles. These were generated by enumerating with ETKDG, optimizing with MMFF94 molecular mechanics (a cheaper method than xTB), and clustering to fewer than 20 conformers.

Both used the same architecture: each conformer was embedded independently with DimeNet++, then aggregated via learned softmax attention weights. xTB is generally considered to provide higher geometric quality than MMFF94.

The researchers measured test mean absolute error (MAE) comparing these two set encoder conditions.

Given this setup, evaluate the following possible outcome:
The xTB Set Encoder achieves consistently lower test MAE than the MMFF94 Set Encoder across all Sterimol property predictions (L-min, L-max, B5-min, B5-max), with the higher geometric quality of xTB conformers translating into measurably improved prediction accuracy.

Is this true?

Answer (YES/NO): NO